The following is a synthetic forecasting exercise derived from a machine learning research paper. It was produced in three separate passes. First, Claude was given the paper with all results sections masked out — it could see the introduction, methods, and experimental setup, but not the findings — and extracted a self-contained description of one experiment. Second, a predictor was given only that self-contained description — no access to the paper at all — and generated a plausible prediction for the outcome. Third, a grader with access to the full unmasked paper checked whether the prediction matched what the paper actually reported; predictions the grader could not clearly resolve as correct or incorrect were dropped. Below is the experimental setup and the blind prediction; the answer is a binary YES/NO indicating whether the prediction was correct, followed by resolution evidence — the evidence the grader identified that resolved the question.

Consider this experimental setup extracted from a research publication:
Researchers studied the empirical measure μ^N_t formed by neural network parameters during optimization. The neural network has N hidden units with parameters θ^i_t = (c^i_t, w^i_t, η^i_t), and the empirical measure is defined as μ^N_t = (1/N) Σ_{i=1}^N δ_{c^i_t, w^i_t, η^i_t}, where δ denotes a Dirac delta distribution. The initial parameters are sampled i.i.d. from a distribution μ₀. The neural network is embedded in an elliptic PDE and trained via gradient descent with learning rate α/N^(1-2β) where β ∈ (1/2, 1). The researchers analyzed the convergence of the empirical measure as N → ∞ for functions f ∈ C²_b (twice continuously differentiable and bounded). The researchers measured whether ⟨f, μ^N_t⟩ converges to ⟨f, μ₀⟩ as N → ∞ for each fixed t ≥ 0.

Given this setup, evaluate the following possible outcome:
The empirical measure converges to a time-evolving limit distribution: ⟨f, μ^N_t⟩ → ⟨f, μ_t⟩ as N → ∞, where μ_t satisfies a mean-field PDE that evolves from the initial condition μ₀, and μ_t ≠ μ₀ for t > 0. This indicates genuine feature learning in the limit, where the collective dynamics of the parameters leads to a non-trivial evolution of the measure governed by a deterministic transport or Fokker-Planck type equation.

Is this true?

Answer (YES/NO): NO